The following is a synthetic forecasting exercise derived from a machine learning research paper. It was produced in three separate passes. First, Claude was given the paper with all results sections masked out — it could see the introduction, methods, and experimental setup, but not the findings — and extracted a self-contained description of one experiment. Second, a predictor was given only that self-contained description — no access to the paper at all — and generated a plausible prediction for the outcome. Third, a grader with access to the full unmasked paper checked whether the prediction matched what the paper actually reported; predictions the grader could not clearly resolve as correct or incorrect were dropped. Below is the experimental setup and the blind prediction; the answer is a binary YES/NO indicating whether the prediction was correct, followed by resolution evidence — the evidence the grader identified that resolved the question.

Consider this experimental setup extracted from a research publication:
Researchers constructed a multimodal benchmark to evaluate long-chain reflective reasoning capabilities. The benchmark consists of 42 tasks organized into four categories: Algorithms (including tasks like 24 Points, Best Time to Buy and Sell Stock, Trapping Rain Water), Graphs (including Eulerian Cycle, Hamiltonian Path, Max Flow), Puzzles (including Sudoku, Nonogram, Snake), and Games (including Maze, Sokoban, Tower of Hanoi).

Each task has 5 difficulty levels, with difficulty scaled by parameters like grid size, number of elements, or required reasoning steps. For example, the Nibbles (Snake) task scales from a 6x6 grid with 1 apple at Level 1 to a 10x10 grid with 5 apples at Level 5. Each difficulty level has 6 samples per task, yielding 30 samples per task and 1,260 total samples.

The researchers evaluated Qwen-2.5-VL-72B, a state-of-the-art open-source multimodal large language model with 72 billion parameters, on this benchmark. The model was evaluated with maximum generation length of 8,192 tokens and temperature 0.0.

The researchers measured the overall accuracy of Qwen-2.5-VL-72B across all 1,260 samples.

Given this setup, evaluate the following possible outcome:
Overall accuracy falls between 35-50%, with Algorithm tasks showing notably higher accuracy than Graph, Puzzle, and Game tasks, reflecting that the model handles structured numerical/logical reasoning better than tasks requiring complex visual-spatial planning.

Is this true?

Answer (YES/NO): NO